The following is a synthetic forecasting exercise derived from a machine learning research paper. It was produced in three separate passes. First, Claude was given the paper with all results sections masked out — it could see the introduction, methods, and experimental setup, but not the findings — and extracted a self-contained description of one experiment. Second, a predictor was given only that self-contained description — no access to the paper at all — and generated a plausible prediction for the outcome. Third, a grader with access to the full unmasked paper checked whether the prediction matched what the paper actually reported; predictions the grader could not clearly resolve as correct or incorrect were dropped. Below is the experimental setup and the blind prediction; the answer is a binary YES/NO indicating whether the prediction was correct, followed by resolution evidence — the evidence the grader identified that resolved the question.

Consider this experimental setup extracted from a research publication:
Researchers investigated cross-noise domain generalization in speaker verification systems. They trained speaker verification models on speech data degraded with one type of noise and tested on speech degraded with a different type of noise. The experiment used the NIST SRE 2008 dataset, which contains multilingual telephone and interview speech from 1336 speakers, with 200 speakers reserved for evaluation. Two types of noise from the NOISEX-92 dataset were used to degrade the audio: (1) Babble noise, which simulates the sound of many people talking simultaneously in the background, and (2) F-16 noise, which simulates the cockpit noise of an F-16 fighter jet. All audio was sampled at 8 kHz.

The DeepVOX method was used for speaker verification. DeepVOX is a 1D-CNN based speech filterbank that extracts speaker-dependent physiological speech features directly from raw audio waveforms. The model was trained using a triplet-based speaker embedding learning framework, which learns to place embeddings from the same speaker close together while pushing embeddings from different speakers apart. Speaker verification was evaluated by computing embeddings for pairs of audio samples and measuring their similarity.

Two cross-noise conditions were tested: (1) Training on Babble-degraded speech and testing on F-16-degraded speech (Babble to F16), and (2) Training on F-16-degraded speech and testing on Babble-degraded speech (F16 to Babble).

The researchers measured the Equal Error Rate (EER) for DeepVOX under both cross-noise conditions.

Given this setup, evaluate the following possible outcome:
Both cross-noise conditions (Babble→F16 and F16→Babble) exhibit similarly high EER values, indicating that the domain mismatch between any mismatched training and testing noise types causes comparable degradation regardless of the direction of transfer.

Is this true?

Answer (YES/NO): NO